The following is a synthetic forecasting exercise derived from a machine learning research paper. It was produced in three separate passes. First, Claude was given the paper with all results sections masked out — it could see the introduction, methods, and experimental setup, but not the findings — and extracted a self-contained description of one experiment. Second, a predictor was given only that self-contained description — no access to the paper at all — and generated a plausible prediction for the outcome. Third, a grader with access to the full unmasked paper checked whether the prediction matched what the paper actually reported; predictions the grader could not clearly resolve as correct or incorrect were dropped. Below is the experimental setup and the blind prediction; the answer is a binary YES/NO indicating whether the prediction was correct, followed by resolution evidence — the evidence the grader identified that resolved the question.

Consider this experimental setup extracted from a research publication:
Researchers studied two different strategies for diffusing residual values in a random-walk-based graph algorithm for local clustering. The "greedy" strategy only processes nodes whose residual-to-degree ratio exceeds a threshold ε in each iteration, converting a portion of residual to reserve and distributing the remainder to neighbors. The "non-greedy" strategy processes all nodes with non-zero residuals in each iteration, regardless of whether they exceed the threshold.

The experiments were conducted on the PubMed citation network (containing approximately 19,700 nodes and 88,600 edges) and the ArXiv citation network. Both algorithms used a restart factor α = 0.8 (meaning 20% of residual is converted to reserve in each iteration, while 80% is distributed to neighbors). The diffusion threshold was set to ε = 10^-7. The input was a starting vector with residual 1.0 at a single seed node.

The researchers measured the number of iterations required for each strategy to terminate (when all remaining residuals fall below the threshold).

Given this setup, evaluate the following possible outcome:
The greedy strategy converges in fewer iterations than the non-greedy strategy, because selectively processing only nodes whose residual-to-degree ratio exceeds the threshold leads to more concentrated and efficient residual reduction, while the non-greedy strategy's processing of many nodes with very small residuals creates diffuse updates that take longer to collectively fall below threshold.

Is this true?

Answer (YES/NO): NO